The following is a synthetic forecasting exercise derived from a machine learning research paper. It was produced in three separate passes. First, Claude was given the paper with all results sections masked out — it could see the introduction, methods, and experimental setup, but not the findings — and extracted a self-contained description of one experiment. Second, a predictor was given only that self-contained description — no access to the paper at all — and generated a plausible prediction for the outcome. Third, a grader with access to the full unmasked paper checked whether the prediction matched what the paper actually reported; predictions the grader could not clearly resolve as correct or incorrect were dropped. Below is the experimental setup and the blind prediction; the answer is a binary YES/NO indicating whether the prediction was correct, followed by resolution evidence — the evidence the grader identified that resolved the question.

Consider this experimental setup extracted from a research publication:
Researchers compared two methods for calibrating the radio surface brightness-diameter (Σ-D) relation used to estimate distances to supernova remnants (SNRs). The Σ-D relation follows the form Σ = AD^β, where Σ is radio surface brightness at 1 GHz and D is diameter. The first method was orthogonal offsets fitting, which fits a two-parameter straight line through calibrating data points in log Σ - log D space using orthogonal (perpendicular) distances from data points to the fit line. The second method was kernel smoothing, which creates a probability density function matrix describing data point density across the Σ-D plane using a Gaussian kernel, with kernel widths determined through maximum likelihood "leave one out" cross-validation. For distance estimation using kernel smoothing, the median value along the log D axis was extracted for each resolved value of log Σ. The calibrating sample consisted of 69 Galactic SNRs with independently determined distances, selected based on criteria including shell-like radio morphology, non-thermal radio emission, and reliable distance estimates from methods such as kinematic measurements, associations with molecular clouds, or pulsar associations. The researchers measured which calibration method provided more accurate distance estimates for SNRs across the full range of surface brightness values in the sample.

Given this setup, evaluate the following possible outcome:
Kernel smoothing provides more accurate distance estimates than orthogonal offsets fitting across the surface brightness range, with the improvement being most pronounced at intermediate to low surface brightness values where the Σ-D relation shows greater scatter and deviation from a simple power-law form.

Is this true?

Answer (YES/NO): NO